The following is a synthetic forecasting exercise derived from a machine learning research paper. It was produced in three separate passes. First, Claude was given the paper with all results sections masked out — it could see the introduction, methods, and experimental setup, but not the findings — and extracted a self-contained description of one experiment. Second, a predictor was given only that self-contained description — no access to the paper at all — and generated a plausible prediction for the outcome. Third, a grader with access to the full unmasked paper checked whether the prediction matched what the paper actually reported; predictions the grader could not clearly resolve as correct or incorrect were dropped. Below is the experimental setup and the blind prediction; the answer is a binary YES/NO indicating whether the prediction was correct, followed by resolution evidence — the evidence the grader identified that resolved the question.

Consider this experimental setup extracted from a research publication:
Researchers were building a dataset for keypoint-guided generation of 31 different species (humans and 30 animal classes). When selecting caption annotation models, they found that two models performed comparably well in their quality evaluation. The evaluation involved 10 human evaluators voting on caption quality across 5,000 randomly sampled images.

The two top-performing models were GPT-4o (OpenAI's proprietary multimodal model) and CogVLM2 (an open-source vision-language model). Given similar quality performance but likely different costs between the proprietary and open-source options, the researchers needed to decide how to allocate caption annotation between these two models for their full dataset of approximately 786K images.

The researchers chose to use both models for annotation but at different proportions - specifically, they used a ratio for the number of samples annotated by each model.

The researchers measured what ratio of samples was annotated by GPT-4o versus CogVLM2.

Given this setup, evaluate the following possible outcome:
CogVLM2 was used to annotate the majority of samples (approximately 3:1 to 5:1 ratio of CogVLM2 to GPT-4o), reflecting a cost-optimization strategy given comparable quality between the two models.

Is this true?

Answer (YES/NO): YES